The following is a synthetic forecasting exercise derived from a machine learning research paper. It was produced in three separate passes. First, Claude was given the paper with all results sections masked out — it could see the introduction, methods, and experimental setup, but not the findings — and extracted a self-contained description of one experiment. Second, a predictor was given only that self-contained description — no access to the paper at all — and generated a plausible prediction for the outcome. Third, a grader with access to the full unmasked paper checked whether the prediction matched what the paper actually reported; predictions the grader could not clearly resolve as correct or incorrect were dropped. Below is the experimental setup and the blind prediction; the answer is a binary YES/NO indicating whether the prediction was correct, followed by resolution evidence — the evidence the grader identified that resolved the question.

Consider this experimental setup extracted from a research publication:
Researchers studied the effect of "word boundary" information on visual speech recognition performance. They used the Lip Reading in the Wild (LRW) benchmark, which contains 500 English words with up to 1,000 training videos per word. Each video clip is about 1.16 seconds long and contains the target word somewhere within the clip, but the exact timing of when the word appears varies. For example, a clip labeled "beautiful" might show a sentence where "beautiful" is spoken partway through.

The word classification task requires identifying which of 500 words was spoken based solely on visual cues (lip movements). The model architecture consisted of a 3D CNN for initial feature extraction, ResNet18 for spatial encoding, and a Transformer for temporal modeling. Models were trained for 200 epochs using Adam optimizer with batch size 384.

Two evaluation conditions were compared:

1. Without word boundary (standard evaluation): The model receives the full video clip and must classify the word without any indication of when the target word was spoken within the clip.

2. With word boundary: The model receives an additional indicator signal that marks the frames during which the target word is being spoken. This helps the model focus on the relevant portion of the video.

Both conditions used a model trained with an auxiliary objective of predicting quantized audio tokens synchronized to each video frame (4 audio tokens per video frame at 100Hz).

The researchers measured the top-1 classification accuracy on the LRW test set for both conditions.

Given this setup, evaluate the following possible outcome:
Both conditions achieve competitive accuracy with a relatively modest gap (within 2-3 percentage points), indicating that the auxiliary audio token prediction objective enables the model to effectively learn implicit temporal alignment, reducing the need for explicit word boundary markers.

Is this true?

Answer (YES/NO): NO